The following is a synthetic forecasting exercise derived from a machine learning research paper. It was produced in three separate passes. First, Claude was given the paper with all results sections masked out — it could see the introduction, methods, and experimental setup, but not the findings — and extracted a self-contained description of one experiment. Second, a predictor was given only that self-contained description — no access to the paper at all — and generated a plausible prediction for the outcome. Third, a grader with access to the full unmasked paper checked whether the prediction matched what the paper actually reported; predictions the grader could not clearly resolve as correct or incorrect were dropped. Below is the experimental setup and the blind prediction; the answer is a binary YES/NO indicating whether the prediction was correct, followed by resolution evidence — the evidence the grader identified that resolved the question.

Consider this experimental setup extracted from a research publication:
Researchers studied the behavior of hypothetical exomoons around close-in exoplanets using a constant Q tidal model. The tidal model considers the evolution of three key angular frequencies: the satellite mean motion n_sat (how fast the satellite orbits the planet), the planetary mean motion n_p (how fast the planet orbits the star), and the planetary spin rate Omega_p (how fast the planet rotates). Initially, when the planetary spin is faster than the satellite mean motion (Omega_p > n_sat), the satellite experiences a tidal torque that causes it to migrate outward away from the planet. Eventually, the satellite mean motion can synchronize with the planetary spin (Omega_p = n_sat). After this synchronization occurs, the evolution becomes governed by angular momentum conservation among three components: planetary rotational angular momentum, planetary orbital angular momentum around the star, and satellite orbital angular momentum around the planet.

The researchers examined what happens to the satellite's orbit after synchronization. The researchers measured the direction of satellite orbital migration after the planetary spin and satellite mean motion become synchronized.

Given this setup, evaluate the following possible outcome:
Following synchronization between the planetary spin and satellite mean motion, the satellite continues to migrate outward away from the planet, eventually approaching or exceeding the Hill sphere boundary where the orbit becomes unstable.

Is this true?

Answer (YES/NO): NO